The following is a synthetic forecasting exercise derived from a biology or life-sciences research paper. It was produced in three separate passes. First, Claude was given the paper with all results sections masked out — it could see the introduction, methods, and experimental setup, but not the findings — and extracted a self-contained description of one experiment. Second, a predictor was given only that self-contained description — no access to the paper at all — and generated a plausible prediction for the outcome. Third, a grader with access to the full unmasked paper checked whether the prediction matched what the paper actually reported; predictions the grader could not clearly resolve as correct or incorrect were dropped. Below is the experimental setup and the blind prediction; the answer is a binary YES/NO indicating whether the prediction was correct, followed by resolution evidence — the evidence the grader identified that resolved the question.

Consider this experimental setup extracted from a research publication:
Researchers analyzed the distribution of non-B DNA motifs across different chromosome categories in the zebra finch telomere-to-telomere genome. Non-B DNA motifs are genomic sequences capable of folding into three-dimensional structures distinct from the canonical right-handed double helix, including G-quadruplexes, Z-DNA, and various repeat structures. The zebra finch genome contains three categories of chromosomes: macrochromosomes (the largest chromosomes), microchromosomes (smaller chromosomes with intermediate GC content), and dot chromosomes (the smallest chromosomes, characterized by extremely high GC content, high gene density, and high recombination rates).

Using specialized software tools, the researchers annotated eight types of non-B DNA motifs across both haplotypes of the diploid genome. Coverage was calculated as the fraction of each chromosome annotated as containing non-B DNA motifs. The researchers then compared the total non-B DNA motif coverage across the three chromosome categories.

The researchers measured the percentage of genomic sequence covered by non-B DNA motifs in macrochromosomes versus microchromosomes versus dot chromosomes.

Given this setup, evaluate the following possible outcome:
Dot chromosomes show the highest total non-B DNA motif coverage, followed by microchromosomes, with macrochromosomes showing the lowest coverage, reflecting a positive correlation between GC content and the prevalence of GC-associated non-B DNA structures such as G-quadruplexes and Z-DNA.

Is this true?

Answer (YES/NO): YES